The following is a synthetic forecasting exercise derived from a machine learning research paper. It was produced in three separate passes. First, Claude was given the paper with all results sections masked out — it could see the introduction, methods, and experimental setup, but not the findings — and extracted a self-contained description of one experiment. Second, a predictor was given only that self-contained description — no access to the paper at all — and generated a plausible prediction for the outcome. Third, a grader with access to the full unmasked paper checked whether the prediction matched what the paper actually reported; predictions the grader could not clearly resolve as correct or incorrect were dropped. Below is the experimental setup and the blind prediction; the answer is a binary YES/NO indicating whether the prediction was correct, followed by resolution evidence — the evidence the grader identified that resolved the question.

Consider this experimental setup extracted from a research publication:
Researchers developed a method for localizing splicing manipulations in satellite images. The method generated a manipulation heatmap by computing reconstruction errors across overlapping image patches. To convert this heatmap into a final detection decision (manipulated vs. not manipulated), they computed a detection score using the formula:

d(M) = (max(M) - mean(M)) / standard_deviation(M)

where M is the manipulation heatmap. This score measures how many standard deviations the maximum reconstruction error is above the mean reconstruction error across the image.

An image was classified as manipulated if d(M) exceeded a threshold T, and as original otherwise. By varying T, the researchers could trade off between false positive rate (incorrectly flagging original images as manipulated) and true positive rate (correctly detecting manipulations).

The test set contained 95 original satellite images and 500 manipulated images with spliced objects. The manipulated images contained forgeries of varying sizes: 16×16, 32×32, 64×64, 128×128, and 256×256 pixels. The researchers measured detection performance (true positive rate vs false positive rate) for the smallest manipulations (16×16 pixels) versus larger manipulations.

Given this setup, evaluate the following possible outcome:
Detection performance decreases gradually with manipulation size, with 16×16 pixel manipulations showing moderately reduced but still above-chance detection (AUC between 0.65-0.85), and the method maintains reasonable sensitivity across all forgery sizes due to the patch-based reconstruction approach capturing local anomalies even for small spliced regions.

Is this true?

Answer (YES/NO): NO